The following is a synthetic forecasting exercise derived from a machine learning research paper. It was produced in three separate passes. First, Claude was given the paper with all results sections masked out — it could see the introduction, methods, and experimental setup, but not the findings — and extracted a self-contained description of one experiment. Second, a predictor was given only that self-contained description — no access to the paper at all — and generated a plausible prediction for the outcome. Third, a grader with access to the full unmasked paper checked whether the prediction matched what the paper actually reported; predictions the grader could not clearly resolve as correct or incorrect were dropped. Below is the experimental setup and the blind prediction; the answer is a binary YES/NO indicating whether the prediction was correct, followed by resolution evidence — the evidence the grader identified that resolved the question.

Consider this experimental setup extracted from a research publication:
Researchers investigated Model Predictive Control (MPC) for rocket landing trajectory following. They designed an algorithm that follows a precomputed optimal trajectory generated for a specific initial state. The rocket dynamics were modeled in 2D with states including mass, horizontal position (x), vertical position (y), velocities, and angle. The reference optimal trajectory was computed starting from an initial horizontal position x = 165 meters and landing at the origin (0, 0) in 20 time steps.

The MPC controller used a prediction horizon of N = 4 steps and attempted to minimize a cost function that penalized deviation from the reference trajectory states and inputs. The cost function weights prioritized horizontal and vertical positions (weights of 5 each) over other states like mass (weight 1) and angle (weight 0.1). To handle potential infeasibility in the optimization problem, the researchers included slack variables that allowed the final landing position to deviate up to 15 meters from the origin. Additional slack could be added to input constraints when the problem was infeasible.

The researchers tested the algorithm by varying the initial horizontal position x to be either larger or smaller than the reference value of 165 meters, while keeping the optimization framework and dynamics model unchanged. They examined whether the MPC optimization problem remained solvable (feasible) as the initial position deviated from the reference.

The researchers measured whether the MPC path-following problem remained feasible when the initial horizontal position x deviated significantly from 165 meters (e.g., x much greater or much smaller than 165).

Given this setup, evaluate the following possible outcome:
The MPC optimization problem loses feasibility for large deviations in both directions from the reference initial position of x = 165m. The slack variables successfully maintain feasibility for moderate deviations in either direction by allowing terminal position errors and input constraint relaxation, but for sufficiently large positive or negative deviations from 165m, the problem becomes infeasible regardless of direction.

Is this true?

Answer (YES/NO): YES